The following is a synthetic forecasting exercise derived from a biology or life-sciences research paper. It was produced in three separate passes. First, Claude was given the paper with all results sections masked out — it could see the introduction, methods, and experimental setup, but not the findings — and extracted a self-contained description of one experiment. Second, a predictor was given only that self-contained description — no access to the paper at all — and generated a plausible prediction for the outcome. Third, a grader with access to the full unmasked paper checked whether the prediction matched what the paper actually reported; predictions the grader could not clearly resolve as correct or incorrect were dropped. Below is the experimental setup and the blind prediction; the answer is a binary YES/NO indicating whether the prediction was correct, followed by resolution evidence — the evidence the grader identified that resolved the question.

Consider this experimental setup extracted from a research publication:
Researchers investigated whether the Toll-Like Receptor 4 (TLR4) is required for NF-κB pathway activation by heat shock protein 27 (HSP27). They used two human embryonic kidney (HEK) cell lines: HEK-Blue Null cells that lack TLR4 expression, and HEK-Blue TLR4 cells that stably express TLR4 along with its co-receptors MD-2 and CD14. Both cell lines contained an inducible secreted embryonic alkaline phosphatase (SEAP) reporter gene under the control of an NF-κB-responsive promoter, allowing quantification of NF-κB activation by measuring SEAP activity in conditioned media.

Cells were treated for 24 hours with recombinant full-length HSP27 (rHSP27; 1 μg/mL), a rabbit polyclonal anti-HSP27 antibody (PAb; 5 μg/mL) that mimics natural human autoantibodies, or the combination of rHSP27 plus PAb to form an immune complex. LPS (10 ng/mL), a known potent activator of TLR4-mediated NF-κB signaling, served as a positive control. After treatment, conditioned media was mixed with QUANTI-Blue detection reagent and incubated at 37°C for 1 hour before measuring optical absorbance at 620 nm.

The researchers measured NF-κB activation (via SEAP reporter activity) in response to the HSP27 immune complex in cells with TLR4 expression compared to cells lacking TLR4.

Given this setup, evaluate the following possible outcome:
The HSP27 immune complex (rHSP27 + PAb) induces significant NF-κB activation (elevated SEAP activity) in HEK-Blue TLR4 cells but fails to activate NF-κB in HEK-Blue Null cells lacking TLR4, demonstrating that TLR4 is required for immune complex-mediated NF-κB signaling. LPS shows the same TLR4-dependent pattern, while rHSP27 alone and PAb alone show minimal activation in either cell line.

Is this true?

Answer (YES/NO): YES